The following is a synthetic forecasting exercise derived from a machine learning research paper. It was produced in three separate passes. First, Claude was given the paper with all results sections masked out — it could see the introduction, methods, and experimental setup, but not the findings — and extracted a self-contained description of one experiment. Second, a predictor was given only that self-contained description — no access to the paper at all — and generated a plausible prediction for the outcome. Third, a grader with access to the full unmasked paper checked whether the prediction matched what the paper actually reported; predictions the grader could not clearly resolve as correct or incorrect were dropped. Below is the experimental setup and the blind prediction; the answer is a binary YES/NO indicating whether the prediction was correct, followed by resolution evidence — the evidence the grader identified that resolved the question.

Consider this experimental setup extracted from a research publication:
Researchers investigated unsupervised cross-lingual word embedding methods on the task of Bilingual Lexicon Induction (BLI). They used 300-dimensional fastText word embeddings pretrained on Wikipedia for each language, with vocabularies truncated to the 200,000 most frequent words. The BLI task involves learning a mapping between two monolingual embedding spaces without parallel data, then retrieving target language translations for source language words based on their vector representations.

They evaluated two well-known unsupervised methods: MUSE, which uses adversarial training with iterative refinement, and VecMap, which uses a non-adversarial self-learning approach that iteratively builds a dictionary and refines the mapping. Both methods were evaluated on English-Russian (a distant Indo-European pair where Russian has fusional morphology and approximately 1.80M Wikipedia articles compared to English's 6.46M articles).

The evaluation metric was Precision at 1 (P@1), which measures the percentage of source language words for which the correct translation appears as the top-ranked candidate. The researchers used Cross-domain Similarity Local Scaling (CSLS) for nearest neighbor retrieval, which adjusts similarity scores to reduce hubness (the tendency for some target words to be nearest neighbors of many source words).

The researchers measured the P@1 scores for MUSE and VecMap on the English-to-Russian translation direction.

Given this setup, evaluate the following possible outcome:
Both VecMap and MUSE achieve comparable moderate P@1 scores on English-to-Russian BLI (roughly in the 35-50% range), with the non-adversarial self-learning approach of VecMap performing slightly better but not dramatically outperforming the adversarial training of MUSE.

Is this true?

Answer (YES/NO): YES